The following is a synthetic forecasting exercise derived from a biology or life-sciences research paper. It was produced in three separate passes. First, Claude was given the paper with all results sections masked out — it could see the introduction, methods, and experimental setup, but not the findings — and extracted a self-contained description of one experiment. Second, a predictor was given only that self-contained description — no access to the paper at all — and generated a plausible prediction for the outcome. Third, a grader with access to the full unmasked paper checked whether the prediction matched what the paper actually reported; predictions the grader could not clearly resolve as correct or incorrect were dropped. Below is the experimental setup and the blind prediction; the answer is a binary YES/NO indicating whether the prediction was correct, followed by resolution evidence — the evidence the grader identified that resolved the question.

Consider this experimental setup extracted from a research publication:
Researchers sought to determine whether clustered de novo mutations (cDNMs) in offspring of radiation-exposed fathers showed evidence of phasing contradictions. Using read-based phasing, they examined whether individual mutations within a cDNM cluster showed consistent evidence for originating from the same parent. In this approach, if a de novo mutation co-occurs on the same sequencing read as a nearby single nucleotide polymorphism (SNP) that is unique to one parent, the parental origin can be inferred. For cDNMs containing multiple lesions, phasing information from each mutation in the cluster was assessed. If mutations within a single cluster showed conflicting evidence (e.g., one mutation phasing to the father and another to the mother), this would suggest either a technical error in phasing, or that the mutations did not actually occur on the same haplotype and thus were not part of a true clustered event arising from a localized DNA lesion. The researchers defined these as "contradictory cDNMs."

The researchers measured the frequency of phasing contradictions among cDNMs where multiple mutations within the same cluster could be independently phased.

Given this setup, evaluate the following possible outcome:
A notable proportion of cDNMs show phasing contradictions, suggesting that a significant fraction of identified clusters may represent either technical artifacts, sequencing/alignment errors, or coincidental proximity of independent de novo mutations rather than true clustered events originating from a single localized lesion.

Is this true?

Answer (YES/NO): NO